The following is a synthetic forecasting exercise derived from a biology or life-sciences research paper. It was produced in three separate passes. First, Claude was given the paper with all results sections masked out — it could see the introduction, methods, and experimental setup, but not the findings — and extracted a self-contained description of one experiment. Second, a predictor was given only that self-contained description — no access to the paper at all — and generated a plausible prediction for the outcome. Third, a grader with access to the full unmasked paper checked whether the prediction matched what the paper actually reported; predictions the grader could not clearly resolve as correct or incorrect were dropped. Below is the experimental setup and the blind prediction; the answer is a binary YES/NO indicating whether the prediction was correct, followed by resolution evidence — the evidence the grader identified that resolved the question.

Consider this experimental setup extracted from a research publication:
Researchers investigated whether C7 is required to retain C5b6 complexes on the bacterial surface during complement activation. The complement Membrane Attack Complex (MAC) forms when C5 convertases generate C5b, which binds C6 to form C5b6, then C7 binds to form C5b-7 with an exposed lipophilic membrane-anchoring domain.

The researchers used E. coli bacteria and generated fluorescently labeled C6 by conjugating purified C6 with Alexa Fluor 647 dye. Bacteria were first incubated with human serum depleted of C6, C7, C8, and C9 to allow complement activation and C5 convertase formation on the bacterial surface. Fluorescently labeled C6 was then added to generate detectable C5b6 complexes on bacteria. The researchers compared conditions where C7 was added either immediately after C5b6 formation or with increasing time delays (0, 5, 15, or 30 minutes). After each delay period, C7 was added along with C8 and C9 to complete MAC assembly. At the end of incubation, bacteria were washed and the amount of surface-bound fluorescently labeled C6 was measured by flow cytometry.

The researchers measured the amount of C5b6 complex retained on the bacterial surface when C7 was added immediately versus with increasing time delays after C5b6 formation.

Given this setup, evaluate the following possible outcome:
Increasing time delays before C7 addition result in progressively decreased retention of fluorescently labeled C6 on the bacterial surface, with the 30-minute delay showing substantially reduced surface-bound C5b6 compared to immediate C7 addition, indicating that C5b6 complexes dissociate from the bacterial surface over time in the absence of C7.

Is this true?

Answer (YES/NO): YES